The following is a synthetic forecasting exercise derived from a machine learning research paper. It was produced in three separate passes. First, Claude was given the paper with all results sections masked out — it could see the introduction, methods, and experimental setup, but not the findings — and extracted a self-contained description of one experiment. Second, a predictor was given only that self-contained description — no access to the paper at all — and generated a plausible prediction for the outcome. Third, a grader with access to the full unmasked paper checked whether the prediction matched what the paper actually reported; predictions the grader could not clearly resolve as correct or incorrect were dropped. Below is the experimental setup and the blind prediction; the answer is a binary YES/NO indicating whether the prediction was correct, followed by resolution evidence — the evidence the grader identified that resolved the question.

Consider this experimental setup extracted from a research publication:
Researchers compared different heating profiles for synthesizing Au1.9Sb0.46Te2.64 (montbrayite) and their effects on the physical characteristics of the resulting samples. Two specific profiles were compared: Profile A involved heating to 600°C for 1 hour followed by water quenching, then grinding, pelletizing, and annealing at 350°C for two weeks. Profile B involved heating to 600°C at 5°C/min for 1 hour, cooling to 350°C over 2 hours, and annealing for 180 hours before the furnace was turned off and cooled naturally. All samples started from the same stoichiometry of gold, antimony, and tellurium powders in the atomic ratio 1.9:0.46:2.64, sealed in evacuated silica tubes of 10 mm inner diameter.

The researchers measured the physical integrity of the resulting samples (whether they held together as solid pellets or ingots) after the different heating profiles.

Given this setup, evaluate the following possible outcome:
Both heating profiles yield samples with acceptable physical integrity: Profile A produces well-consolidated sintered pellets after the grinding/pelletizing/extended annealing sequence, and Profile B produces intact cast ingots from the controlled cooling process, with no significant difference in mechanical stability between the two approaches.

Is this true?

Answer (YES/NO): NO